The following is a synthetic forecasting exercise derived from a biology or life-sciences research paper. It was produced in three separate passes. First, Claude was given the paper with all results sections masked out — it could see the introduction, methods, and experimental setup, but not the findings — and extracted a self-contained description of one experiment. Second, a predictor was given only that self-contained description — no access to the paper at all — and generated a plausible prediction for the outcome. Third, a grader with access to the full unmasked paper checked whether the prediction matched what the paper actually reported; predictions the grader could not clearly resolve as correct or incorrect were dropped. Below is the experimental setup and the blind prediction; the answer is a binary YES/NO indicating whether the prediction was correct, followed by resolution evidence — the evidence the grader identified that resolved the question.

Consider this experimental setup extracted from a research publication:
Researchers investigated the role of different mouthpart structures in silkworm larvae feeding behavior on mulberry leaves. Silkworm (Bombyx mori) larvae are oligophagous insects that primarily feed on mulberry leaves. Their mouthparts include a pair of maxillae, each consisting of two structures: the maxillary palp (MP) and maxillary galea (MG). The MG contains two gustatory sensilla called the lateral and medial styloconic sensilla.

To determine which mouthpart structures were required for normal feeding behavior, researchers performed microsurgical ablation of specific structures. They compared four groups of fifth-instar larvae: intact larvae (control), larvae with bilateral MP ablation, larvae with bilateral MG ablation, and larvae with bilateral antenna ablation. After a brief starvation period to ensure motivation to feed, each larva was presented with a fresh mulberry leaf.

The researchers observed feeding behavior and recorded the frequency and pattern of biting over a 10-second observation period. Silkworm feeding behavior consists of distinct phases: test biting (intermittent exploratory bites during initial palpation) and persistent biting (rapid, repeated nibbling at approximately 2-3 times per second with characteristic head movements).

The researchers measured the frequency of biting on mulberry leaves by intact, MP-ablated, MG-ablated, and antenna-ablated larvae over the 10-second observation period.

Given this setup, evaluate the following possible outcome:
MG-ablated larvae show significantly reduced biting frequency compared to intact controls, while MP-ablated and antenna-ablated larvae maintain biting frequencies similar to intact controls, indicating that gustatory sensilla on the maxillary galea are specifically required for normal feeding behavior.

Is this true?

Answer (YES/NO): NO